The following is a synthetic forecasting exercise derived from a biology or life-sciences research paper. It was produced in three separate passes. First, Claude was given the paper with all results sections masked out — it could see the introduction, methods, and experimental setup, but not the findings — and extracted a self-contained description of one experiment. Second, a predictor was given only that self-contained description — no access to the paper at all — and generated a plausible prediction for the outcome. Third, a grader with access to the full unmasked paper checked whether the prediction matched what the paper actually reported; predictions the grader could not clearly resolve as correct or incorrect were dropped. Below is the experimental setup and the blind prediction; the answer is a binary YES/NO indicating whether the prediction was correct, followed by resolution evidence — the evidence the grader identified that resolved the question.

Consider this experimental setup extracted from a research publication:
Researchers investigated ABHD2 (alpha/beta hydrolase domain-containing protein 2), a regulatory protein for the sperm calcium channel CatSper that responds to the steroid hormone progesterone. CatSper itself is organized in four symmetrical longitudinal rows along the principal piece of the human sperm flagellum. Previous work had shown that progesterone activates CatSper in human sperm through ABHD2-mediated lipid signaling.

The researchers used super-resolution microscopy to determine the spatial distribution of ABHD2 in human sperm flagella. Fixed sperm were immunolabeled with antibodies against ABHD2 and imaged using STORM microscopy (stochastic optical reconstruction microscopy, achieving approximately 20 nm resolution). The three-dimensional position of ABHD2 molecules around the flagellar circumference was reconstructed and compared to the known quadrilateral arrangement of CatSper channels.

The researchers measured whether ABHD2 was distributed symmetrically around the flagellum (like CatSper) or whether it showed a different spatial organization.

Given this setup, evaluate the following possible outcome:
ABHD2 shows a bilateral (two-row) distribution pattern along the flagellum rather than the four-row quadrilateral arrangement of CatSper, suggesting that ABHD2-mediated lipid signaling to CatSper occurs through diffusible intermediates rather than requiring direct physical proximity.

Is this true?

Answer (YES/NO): NO